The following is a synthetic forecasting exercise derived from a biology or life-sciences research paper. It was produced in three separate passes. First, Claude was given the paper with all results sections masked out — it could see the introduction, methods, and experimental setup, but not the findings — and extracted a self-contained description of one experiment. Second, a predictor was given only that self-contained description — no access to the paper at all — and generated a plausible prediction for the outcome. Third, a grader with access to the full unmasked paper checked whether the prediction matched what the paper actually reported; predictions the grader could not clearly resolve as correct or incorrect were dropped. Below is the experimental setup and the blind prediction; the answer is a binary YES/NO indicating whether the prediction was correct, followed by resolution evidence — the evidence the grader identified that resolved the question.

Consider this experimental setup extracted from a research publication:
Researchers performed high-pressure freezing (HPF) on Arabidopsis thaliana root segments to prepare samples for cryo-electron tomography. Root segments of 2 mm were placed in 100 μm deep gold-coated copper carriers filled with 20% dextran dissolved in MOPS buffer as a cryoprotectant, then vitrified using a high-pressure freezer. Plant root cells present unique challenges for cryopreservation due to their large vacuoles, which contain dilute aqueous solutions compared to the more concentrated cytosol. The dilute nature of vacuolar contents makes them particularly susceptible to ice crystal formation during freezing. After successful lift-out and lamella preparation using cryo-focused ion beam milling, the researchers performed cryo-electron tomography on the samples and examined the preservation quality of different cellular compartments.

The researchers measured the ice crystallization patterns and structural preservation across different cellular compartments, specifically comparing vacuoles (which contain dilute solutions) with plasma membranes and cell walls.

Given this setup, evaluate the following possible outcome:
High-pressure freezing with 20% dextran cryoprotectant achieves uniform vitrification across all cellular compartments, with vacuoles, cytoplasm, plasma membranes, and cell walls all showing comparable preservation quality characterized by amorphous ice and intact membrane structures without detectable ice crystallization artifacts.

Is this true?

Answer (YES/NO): NO